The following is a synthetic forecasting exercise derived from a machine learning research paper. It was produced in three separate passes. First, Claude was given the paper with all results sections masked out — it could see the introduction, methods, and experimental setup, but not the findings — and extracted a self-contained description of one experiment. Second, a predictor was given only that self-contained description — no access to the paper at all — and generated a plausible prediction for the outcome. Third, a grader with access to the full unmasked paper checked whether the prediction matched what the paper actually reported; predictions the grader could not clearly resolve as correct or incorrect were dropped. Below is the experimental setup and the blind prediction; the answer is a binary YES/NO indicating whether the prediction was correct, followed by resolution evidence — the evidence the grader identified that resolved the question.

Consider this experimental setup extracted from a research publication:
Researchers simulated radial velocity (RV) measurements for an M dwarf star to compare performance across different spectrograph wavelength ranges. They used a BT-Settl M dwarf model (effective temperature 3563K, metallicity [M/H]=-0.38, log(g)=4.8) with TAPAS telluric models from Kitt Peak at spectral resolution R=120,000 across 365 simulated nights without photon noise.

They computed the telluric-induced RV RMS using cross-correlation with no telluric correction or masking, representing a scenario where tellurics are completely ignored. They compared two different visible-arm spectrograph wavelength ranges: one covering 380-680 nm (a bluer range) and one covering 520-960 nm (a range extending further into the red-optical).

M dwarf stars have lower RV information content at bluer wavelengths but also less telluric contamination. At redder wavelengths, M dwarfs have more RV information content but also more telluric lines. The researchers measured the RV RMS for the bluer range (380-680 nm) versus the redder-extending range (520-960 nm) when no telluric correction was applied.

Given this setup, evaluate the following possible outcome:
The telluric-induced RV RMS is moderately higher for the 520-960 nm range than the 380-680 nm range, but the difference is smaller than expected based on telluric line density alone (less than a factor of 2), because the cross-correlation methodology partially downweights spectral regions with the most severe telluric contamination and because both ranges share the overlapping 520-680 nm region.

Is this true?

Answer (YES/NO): NO